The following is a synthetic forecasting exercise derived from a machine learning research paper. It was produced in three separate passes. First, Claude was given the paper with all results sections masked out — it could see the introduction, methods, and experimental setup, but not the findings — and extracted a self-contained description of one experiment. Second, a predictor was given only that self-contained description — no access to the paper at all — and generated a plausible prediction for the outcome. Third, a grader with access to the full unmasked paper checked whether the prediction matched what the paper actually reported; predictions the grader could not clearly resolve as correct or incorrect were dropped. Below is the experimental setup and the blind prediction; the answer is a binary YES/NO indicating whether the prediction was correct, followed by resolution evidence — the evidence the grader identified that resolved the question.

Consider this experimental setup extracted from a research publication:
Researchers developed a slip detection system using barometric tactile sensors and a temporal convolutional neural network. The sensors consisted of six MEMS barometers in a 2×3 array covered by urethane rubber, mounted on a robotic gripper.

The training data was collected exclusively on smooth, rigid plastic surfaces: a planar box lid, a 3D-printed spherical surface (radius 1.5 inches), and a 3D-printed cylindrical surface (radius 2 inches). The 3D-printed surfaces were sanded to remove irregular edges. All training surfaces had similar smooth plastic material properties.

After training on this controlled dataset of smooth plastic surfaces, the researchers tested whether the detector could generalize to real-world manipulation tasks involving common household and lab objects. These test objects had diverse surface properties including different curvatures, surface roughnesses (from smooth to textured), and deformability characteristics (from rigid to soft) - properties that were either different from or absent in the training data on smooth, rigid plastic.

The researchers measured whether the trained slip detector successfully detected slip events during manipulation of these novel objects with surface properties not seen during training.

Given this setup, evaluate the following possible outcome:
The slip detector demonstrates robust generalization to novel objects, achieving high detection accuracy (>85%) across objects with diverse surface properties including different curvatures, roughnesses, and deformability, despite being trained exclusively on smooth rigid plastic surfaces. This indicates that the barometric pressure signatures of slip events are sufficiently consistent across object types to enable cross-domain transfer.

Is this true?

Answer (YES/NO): NO